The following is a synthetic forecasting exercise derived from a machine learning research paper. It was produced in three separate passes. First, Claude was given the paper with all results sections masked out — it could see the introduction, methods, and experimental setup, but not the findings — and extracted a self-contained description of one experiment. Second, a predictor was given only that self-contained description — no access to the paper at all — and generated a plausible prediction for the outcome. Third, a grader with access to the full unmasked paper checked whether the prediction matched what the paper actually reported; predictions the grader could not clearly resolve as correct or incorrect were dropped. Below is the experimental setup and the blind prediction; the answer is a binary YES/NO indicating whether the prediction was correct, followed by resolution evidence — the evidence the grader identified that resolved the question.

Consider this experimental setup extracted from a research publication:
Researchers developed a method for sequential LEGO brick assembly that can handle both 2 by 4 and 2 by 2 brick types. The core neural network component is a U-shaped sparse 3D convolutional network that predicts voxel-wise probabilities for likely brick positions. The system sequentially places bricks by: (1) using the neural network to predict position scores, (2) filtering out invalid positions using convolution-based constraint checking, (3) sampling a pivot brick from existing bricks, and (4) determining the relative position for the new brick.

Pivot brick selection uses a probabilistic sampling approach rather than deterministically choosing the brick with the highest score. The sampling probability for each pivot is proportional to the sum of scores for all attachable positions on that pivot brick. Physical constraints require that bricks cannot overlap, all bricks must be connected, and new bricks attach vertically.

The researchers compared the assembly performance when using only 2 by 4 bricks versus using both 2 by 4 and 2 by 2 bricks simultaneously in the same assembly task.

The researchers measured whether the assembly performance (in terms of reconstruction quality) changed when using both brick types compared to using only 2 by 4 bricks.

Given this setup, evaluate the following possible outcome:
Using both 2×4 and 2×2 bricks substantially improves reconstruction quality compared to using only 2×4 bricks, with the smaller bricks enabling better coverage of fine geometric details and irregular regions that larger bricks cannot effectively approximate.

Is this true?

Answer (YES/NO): NO